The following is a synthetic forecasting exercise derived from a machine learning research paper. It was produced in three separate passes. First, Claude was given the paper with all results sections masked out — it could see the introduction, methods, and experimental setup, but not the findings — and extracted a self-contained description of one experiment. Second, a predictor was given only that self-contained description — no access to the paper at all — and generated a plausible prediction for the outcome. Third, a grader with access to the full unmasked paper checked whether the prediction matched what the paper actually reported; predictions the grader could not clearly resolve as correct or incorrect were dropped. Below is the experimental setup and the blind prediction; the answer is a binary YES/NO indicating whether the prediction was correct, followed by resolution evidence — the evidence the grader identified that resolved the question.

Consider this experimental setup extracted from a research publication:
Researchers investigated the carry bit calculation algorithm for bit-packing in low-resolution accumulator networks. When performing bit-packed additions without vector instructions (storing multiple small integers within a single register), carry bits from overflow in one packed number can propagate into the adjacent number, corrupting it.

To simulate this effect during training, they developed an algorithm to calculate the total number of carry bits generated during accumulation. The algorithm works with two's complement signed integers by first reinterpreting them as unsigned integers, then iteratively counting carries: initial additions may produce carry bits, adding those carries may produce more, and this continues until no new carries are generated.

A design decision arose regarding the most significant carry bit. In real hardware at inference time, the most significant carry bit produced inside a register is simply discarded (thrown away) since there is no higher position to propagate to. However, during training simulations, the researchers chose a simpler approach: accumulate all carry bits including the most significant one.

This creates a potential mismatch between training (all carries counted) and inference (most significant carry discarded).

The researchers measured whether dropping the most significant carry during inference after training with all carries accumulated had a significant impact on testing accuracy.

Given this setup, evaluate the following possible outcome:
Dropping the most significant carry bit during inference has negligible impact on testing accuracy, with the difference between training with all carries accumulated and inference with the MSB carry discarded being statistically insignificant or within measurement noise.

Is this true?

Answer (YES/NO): YES